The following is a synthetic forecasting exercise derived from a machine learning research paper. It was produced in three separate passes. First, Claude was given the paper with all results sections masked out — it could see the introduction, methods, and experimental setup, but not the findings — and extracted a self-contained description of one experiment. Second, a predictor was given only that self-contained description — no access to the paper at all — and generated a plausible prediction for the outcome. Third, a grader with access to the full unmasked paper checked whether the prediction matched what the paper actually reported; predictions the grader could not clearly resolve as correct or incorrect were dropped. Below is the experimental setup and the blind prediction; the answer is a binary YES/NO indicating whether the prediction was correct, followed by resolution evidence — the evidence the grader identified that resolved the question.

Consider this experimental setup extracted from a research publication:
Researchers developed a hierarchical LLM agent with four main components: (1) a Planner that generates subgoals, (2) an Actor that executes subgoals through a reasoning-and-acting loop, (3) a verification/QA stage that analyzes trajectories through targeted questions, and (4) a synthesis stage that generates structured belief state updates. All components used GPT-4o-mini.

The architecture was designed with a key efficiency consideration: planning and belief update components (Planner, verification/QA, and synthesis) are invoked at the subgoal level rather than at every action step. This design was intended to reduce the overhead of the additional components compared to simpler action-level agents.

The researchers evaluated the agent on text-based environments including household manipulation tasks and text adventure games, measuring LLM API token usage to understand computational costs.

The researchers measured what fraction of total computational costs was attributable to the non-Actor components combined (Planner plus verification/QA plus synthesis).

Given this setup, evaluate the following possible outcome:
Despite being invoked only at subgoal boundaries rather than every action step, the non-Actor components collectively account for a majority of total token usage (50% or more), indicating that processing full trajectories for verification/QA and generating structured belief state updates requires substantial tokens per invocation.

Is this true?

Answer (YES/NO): NO